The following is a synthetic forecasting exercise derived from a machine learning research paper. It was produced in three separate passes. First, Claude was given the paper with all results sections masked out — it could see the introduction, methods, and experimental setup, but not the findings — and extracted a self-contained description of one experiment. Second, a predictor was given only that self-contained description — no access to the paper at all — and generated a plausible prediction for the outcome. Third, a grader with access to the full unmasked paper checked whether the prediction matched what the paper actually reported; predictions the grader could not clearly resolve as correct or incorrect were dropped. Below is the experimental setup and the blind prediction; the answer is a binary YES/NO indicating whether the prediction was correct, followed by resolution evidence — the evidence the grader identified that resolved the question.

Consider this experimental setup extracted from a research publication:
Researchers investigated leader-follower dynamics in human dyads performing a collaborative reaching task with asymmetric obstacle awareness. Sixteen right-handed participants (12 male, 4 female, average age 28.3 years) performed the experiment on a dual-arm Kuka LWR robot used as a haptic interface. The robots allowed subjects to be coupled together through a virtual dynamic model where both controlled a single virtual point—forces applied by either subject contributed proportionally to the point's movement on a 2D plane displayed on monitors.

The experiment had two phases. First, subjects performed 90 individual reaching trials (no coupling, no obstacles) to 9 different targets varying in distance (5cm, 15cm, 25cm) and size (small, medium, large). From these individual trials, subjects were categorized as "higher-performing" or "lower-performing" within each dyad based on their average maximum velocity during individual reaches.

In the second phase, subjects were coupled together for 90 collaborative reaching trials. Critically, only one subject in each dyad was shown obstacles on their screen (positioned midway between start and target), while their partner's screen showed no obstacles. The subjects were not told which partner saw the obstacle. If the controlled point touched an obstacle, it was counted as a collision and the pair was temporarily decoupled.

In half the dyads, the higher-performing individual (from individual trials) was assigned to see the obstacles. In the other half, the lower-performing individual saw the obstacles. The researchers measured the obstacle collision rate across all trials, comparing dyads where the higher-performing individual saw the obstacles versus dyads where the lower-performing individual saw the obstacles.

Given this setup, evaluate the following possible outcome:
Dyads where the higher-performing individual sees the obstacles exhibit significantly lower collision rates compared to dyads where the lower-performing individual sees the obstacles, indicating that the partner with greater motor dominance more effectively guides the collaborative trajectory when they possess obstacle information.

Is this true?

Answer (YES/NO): NO